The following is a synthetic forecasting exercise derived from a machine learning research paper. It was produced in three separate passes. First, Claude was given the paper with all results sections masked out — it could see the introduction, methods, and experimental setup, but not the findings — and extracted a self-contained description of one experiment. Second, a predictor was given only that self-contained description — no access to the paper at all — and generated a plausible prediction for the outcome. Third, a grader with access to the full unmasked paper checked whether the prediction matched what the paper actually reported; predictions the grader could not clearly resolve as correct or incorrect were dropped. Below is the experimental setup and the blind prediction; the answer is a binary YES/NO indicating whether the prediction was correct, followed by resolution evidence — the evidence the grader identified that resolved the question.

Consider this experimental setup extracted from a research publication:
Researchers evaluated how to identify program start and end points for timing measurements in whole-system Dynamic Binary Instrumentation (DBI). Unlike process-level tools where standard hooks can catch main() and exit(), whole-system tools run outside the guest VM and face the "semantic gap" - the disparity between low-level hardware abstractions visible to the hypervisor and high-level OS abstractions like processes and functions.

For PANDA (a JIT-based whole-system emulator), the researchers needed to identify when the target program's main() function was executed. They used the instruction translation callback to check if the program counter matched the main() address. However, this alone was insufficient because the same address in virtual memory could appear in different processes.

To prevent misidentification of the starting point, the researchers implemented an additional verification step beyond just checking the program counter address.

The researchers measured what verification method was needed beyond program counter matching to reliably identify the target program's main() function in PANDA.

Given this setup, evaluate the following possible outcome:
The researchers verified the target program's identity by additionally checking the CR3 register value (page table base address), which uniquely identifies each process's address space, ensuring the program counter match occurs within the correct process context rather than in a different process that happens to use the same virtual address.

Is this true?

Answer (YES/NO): NO